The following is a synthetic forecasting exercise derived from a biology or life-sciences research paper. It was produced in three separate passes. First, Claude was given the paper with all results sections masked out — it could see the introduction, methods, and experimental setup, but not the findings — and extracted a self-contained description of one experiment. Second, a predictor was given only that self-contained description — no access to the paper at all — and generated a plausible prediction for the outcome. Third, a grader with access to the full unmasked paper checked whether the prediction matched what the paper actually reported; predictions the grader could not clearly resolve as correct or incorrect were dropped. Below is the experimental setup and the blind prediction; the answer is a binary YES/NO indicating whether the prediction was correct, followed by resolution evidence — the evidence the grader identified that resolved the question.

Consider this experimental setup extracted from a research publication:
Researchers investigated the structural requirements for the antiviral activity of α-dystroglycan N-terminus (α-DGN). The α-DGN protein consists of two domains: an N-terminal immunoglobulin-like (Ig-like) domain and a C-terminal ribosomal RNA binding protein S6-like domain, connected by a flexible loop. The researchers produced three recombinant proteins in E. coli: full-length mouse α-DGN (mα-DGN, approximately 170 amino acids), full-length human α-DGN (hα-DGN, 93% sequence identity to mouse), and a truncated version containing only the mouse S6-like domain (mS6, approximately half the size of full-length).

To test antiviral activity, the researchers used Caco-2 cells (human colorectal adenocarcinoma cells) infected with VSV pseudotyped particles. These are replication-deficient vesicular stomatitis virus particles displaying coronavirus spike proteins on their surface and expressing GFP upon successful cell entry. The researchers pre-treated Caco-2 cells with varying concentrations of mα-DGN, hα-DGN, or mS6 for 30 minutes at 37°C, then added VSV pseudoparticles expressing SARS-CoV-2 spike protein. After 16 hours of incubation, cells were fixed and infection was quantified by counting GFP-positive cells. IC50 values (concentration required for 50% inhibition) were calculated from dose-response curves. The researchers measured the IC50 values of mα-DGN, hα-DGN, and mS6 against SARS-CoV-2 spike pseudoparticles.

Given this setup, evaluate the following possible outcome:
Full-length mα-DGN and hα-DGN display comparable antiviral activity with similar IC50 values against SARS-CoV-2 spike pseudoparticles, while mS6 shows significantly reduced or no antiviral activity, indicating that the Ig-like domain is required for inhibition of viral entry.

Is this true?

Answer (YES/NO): NO